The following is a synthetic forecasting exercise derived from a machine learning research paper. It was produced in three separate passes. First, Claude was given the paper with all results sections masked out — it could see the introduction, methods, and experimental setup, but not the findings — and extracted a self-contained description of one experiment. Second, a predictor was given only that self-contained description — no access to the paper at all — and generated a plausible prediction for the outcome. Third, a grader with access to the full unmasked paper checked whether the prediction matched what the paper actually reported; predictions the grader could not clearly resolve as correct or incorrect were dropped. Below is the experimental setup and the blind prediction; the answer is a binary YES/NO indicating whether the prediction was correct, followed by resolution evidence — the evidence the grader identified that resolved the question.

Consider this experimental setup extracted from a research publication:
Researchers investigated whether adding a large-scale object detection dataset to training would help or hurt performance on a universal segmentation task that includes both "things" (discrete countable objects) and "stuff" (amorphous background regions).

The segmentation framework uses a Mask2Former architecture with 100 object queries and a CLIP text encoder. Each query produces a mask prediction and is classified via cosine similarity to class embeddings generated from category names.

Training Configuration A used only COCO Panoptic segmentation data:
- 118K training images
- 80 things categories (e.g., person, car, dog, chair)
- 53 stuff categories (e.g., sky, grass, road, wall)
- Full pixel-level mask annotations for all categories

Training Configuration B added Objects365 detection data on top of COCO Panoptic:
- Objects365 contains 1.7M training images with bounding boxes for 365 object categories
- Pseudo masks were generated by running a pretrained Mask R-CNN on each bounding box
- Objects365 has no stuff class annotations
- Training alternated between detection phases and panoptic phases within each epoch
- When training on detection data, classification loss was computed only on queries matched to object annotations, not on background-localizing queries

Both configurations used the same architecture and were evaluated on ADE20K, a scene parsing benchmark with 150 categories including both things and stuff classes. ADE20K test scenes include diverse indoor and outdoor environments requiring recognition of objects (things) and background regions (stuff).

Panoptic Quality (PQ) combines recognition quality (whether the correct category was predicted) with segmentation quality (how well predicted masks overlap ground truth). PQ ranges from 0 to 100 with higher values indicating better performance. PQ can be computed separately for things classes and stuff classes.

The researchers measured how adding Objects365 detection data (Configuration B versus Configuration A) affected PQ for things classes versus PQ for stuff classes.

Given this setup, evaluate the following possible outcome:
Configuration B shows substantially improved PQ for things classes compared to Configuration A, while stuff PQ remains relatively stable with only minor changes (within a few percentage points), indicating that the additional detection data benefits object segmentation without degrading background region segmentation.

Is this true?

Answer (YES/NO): NO